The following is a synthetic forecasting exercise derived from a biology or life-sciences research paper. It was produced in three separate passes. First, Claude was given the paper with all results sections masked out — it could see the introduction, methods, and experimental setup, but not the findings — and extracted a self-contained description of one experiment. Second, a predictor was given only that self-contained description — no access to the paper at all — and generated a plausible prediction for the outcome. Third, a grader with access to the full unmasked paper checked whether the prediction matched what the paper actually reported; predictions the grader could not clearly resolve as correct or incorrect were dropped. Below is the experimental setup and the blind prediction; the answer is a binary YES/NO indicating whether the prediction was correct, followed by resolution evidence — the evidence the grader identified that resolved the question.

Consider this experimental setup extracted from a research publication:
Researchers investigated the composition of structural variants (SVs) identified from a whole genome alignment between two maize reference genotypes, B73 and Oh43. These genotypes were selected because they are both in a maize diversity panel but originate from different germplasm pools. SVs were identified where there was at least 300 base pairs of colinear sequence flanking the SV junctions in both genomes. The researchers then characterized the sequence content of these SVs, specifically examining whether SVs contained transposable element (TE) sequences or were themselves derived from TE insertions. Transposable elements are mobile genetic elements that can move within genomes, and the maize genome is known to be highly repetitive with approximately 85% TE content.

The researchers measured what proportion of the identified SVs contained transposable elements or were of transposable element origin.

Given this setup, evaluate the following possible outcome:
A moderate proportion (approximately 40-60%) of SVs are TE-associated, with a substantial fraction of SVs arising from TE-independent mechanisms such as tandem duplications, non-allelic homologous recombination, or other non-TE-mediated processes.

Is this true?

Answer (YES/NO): NO